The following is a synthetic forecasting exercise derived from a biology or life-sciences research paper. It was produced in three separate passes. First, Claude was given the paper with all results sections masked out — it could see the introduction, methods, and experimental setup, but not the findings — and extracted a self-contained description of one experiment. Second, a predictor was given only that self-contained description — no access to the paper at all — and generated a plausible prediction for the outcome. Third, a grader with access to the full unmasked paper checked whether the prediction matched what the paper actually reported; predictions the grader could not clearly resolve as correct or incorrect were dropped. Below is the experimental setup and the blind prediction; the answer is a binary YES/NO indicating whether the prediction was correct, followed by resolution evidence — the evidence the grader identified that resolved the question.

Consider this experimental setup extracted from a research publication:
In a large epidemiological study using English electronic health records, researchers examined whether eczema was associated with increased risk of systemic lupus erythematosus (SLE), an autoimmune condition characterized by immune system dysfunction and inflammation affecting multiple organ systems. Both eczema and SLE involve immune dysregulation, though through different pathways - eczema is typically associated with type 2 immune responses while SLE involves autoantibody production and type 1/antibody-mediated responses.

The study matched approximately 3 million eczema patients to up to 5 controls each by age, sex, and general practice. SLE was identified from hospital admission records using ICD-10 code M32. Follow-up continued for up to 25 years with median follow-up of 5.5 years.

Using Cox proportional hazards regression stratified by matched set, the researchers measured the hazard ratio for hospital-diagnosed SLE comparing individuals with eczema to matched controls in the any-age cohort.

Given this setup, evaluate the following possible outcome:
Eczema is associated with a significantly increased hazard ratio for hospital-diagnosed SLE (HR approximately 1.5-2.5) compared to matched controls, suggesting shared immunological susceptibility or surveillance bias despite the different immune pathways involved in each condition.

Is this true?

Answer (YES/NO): YES